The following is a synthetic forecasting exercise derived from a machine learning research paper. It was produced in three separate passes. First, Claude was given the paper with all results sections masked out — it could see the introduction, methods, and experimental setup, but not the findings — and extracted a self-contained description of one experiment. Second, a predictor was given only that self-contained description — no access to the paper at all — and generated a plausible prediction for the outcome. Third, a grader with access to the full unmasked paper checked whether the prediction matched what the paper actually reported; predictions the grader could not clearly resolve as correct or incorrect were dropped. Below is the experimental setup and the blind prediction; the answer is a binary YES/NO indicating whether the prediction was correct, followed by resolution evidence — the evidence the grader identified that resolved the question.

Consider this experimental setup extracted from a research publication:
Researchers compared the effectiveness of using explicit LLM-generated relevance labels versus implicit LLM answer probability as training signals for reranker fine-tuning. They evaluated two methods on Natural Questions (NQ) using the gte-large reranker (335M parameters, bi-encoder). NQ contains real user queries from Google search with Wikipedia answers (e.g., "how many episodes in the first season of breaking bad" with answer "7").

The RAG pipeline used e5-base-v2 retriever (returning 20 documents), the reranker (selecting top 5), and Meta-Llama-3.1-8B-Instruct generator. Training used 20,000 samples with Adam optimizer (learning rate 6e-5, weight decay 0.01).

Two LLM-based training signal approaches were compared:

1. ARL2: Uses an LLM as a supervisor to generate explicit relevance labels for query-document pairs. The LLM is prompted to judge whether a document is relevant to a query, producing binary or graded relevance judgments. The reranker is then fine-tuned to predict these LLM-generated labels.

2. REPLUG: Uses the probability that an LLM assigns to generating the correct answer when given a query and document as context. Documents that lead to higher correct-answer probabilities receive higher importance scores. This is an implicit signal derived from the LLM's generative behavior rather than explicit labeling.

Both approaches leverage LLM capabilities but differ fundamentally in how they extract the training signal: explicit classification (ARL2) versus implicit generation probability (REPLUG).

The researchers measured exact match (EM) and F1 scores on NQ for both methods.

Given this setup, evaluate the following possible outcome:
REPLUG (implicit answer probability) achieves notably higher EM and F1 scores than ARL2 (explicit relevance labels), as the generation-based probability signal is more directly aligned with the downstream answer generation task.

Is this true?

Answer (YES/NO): NO